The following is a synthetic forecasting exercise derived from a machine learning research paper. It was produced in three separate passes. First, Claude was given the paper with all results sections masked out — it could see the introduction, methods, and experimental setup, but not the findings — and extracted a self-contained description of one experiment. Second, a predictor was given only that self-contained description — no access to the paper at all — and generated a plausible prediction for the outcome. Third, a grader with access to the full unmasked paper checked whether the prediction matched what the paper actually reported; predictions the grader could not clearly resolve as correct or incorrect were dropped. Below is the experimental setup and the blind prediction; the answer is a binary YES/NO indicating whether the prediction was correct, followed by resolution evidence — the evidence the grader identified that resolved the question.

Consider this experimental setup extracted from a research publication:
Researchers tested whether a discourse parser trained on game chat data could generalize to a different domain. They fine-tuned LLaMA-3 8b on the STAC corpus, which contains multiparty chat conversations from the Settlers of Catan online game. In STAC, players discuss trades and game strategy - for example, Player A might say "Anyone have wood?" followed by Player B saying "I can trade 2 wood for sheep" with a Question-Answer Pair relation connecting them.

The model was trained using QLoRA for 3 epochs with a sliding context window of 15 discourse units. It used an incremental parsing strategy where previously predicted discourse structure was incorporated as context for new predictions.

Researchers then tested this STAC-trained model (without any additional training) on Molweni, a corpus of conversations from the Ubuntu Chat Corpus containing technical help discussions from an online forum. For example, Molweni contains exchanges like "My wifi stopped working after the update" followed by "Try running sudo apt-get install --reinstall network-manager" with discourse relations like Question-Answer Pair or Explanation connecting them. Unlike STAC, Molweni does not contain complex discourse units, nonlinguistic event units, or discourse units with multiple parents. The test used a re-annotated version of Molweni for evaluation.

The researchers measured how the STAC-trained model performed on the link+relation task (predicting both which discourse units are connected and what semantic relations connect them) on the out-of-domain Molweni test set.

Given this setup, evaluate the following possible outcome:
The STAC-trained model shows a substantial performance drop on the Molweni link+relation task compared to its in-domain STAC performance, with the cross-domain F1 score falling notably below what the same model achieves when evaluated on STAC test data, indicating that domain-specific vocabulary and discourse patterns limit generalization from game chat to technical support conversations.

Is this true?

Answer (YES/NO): YES